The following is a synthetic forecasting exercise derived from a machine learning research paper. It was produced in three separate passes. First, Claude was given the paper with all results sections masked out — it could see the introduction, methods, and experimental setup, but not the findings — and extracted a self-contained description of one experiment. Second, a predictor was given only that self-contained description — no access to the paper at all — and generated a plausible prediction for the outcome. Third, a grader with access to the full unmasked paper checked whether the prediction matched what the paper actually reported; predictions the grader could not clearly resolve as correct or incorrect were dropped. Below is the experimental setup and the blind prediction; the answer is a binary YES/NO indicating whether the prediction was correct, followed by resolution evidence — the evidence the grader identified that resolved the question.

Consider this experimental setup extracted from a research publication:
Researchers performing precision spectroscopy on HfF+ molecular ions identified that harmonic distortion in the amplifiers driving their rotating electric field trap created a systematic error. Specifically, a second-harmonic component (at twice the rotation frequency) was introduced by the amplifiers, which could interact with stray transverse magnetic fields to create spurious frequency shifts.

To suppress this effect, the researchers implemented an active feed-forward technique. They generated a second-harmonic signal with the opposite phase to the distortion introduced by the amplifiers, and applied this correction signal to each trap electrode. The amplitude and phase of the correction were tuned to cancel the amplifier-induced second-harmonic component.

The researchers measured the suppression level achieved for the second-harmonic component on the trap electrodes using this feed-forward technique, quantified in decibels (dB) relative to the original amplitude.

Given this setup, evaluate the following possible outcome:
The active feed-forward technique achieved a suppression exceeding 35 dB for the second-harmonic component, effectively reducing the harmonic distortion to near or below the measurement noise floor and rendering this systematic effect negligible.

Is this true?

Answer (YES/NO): NO